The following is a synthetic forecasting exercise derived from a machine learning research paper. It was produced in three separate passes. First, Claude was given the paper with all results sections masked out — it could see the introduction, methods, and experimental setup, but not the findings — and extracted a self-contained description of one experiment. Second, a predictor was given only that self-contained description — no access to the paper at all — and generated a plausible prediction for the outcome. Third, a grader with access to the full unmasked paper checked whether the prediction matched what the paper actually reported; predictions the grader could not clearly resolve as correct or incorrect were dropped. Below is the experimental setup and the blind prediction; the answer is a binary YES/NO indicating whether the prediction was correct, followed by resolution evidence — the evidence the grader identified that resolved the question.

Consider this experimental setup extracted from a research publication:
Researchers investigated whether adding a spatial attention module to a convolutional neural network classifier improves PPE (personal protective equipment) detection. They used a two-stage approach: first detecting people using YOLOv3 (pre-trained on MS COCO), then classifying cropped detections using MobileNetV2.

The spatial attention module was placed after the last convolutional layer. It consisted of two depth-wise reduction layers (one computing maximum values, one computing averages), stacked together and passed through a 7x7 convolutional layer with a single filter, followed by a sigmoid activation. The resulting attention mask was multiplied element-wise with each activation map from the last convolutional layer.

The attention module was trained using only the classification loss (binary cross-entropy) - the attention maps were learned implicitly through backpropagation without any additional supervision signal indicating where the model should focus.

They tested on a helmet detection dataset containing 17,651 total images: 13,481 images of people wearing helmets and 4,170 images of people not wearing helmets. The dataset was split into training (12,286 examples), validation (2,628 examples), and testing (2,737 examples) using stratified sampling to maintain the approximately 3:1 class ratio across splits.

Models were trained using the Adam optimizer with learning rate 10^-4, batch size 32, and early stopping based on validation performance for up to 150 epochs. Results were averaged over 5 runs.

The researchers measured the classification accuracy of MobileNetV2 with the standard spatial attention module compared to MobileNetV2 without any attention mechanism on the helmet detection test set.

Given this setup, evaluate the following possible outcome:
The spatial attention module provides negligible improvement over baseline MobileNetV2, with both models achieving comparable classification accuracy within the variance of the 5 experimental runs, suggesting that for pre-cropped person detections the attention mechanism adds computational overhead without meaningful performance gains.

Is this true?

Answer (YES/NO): NO